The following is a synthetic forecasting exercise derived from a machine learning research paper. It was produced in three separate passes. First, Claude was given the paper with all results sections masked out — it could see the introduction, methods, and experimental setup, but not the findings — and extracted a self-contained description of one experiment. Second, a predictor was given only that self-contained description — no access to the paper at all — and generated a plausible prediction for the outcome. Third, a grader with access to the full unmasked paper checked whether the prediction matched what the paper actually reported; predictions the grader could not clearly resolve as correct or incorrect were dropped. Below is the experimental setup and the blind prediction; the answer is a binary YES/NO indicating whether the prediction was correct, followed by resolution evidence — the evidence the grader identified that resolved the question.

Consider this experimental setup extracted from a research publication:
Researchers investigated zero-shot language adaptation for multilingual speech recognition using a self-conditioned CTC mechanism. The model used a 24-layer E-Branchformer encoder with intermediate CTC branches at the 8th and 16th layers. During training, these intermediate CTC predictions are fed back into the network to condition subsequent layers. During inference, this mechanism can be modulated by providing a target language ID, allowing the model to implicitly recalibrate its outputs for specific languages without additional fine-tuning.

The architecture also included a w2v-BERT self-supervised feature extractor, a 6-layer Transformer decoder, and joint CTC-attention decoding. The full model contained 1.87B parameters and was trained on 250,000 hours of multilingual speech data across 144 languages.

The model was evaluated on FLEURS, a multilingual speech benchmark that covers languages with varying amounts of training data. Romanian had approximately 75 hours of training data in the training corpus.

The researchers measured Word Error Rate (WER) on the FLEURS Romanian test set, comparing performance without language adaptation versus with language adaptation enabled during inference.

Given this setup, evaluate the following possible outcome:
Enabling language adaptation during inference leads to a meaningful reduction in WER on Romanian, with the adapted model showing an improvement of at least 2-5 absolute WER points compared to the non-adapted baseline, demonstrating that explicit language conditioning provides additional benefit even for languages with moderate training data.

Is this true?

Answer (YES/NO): NO